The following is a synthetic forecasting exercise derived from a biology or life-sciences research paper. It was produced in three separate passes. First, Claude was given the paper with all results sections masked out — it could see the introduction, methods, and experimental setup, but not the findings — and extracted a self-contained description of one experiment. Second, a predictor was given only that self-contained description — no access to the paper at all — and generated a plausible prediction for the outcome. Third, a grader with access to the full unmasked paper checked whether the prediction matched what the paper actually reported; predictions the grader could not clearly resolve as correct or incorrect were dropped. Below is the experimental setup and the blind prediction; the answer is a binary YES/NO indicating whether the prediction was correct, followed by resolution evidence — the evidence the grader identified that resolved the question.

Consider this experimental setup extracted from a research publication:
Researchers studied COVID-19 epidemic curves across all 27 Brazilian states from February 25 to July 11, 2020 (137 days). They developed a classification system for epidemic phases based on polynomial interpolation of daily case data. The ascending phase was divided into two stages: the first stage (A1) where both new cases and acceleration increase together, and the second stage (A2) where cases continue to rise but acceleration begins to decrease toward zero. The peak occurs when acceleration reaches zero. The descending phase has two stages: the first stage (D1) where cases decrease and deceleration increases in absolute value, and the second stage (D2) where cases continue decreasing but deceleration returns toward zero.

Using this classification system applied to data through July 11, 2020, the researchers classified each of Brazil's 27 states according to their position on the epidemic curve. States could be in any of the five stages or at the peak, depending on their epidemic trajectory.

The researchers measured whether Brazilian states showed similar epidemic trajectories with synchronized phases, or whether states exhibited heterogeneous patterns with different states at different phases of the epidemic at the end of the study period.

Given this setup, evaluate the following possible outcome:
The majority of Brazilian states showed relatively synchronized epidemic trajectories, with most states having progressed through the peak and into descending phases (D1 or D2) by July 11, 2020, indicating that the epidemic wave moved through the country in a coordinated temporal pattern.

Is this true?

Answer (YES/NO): NO